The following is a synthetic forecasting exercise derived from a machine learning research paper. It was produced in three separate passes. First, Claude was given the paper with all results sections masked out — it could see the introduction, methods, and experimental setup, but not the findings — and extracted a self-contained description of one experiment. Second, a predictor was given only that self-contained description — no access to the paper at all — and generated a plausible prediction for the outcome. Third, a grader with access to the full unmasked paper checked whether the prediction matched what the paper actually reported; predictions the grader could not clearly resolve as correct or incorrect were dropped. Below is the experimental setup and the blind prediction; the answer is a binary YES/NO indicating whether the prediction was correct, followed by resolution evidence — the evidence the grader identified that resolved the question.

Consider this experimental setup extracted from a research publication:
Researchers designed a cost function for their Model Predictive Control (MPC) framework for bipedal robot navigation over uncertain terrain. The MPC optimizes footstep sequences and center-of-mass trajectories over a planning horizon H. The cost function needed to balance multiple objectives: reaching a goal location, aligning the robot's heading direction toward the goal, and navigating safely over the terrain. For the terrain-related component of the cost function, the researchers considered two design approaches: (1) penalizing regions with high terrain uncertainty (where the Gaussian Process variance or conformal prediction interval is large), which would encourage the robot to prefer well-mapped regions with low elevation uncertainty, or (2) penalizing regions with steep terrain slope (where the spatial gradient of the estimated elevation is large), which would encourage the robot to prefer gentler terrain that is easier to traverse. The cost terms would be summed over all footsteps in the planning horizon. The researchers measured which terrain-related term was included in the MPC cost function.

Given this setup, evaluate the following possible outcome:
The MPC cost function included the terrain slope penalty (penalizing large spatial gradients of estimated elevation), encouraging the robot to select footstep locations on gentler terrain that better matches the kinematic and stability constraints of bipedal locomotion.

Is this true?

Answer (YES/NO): YES